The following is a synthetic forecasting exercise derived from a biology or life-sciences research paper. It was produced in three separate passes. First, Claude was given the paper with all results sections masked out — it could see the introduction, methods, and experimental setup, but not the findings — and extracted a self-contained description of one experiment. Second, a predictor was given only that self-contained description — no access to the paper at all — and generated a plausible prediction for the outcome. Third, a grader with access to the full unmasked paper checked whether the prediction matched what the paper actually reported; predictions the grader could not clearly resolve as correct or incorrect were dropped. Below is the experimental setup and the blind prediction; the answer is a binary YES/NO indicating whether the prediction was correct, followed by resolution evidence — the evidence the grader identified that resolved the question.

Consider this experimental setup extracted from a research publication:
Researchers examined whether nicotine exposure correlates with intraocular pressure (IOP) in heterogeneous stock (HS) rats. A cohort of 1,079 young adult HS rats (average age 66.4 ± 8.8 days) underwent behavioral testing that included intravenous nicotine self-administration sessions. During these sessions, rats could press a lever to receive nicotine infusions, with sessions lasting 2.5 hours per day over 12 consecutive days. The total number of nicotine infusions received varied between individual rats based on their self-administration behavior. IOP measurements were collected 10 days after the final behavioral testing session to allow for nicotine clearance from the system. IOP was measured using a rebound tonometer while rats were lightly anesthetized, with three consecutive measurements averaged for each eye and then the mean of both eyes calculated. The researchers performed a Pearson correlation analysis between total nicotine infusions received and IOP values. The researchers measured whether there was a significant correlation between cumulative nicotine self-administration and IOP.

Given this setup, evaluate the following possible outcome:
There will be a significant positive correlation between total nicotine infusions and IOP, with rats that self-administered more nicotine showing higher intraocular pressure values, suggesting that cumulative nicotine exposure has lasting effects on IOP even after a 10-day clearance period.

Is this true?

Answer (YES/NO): NO